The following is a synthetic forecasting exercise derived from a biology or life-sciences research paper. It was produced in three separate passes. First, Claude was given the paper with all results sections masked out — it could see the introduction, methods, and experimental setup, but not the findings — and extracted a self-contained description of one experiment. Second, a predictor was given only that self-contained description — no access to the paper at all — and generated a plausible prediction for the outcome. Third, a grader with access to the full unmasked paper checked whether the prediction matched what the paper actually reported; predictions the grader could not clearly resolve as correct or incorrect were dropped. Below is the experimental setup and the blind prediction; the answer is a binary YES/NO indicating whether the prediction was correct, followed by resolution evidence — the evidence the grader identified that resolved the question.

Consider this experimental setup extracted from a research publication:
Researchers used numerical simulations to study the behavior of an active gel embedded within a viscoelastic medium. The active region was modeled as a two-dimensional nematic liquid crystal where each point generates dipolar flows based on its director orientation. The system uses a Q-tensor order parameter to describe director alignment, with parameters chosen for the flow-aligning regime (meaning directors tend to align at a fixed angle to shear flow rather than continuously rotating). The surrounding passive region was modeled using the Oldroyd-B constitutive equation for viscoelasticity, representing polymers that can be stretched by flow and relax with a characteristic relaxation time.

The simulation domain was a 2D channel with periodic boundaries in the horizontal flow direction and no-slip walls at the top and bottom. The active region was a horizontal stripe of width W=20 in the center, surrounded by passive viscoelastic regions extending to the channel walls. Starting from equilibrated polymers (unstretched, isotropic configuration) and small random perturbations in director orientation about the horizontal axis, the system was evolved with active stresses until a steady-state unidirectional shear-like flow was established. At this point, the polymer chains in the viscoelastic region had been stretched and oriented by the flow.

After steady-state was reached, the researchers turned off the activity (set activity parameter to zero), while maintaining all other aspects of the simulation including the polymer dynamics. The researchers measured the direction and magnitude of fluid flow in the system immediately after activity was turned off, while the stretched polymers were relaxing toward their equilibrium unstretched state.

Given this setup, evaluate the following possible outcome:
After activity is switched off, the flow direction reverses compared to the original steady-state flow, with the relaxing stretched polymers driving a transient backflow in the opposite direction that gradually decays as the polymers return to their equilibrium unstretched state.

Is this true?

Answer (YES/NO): YES